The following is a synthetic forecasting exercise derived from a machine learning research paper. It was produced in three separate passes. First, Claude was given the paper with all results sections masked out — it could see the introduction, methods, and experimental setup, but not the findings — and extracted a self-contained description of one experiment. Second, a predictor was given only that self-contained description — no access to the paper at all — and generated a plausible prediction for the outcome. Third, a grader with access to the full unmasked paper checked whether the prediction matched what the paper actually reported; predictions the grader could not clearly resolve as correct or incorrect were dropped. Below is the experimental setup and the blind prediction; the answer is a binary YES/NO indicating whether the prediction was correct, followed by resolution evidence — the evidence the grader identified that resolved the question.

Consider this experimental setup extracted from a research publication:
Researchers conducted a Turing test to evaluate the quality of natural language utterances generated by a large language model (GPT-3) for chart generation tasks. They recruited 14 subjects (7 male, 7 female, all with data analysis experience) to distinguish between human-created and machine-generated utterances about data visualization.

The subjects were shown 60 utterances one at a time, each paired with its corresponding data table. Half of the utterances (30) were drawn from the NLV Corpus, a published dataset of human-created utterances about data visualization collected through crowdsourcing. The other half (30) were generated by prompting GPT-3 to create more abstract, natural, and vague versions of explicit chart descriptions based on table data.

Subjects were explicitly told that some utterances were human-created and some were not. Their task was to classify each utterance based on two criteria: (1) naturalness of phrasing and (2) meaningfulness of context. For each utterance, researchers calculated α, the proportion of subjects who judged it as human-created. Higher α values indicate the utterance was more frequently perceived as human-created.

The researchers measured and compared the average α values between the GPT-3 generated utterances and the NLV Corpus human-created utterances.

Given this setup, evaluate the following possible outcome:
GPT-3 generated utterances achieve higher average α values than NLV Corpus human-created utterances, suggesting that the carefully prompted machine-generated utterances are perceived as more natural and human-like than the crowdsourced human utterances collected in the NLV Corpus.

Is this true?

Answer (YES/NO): YES